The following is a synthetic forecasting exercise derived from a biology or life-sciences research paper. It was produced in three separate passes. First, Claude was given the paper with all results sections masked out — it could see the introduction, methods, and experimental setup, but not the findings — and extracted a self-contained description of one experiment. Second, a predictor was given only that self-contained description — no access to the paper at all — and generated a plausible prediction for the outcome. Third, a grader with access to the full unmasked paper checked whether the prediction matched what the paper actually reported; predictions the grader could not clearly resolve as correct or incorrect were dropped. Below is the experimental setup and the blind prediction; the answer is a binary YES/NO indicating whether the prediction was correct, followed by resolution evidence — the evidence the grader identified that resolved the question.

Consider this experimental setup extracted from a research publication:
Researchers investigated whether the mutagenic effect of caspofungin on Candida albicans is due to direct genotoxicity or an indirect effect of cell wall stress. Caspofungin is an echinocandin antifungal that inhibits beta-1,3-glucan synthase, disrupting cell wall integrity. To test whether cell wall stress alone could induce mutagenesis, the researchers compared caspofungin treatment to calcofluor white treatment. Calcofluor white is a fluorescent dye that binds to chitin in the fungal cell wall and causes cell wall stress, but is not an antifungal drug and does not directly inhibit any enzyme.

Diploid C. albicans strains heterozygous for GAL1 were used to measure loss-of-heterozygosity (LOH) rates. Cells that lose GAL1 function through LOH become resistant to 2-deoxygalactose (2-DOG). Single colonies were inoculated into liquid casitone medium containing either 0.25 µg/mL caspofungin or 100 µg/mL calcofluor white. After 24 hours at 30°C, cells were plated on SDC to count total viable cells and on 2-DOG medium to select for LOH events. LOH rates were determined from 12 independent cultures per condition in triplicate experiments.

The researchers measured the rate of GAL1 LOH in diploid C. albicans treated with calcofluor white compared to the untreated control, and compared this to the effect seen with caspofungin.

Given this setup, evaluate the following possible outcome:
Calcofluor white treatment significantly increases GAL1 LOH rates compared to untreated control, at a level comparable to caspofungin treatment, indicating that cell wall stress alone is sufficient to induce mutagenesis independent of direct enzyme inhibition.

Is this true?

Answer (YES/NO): YES